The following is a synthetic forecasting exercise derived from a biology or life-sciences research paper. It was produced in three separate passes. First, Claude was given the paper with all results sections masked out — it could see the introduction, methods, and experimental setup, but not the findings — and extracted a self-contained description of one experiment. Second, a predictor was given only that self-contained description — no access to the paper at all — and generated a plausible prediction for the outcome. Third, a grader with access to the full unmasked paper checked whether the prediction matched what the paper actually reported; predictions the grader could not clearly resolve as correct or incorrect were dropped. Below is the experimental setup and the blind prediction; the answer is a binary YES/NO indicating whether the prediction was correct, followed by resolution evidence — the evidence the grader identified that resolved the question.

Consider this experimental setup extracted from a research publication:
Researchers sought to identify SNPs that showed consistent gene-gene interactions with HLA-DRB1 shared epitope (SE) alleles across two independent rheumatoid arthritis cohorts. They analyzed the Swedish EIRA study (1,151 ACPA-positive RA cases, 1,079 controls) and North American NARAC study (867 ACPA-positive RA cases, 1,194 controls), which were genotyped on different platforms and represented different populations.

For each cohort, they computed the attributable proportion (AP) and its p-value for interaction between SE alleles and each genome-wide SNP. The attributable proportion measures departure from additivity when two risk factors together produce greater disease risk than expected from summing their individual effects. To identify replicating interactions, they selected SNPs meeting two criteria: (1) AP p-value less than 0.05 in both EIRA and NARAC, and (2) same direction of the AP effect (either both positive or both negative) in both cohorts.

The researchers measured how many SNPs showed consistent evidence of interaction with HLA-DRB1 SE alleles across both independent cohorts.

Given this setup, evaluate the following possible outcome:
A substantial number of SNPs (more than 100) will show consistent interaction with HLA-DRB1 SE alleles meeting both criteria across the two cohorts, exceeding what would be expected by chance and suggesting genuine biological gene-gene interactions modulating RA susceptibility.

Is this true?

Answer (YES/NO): YES